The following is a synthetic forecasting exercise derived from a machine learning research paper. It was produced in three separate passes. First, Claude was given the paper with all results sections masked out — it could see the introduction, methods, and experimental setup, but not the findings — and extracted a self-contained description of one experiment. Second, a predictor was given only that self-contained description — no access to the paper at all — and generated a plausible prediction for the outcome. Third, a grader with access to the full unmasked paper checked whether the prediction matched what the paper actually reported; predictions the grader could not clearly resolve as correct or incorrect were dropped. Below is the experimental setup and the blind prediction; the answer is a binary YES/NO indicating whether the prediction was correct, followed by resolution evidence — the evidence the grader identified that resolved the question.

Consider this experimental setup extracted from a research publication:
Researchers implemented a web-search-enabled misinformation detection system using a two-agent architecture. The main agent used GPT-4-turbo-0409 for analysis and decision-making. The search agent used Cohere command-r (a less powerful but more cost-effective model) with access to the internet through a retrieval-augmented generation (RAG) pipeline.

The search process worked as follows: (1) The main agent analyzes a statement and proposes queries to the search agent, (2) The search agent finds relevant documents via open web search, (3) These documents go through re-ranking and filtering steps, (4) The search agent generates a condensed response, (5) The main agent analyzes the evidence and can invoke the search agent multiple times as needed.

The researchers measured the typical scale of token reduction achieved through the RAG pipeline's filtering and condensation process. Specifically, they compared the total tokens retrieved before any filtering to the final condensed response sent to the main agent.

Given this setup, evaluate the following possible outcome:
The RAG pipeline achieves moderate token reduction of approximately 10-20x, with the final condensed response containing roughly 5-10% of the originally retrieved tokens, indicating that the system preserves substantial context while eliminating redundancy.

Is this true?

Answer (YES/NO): NO